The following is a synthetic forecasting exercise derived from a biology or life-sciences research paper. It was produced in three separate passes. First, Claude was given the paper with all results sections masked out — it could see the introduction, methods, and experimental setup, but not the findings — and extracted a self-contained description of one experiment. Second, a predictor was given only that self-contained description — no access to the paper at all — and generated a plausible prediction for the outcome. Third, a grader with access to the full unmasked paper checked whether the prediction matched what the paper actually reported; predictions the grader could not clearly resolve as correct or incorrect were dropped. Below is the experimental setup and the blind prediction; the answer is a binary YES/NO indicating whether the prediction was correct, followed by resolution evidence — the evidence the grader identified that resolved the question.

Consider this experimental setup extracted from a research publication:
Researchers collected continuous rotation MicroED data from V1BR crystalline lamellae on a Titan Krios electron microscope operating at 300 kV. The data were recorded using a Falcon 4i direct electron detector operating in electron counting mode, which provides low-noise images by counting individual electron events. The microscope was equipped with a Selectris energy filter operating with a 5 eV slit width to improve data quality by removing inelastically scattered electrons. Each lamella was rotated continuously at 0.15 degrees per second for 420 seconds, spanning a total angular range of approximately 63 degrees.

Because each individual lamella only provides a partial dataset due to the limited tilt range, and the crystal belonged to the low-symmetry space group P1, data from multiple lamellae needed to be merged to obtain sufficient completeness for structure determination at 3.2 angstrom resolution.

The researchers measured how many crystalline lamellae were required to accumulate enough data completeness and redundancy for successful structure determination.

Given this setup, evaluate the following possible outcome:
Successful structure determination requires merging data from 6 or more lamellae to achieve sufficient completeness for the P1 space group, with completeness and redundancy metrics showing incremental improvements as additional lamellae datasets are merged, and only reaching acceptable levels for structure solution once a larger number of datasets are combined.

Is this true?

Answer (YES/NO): YES